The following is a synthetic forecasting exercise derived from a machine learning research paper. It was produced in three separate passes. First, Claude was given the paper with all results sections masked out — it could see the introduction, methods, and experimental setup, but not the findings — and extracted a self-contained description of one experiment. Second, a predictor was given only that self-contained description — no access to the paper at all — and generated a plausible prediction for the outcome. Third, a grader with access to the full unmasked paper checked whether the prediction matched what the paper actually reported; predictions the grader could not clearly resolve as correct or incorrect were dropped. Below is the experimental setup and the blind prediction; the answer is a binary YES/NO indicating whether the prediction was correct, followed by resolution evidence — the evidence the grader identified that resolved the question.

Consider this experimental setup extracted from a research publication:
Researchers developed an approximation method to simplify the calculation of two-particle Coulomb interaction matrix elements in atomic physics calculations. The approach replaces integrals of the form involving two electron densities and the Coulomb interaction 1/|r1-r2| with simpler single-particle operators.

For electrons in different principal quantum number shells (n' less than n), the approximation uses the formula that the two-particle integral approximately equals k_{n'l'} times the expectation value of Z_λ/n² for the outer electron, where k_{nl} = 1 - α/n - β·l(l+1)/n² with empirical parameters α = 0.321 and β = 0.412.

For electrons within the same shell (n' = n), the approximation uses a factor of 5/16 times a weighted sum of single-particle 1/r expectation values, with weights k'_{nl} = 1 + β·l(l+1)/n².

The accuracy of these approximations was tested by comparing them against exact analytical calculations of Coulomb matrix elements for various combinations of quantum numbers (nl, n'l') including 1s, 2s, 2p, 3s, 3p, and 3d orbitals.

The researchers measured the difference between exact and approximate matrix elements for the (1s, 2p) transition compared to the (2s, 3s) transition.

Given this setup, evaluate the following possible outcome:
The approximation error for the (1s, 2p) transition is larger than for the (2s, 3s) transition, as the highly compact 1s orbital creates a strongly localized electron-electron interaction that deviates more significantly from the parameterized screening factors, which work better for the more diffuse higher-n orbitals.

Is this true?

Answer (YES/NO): YES